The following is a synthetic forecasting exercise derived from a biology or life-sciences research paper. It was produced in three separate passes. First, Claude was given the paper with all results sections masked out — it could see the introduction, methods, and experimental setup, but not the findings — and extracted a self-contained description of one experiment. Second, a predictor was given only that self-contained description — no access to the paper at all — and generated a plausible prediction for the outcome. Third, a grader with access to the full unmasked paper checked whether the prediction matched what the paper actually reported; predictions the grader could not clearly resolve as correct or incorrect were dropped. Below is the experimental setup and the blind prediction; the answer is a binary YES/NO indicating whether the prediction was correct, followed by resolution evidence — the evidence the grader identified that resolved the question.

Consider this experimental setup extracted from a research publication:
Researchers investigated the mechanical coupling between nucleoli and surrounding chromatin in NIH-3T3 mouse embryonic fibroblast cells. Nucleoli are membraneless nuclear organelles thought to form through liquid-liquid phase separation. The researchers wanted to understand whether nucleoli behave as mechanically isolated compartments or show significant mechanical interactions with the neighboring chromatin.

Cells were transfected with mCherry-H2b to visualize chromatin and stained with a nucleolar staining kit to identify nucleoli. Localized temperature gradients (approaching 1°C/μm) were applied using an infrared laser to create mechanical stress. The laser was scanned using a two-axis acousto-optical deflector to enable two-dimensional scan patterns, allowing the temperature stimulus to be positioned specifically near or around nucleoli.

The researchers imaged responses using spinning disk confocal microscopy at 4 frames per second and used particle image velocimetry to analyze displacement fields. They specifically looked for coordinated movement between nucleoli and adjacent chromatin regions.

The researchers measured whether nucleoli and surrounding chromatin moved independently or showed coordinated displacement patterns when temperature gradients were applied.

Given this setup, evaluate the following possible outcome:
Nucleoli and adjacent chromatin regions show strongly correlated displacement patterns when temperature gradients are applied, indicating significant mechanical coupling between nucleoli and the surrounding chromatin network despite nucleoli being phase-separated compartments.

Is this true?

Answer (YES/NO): YES